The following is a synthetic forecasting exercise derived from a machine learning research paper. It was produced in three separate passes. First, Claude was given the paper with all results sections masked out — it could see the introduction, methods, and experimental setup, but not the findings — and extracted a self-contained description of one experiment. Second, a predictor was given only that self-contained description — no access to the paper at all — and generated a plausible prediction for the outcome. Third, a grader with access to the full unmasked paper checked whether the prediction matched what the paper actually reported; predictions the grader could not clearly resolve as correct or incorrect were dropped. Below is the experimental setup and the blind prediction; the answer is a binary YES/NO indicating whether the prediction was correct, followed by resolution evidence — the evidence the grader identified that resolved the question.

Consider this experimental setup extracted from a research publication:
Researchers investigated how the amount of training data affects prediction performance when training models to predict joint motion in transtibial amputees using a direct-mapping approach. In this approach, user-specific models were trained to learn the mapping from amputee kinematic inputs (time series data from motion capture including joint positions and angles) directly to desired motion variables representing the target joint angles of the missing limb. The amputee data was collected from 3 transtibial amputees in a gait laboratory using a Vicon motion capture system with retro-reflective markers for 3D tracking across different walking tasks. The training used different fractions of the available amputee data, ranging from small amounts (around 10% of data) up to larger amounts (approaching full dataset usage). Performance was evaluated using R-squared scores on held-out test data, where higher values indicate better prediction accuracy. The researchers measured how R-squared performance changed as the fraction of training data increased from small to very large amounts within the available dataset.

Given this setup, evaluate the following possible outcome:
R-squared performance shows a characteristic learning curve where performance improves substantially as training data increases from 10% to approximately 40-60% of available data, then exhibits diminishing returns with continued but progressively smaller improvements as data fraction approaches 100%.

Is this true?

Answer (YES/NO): NO